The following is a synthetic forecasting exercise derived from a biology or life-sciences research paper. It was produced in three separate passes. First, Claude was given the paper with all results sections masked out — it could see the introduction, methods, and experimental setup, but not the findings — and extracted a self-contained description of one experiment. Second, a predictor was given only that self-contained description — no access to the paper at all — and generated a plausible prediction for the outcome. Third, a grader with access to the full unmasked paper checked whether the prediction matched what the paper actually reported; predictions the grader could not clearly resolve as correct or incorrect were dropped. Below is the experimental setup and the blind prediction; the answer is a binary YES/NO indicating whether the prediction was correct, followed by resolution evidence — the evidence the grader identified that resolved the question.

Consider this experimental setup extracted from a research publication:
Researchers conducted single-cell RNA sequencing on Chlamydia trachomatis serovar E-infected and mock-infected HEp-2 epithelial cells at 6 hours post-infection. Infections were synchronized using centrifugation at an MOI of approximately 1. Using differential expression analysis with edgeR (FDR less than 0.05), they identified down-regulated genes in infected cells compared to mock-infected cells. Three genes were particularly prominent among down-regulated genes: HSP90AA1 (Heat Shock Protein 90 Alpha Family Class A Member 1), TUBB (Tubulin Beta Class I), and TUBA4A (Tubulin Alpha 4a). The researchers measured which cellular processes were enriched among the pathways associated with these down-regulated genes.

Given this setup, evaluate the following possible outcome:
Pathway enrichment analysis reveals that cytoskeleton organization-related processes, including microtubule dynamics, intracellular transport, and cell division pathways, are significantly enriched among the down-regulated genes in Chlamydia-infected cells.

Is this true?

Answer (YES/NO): NO